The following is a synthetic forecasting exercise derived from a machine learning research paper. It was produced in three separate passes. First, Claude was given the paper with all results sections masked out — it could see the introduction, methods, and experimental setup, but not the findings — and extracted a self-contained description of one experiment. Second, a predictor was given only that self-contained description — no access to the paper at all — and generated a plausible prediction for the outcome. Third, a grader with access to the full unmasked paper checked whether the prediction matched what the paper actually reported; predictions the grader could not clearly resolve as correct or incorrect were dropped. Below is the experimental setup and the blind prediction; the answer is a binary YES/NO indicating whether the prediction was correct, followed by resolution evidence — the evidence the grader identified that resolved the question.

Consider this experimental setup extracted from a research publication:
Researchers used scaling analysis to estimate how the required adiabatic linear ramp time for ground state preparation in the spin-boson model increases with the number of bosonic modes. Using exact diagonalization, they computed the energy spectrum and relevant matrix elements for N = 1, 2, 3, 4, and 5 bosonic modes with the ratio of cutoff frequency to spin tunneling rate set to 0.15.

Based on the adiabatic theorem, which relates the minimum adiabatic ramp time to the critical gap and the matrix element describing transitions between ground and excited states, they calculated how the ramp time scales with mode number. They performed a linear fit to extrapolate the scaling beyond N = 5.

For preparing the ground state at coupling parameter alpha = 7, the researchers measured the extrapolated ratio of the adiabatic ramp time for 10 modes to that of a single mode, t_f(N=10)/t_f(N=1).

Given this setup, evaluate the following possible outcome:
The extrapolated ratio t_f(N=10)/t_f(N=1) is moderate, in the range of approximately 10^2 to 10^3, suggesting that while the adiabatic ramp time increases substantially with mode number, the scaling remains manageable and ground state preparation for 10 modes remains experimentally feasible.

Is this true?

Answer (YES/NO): NO